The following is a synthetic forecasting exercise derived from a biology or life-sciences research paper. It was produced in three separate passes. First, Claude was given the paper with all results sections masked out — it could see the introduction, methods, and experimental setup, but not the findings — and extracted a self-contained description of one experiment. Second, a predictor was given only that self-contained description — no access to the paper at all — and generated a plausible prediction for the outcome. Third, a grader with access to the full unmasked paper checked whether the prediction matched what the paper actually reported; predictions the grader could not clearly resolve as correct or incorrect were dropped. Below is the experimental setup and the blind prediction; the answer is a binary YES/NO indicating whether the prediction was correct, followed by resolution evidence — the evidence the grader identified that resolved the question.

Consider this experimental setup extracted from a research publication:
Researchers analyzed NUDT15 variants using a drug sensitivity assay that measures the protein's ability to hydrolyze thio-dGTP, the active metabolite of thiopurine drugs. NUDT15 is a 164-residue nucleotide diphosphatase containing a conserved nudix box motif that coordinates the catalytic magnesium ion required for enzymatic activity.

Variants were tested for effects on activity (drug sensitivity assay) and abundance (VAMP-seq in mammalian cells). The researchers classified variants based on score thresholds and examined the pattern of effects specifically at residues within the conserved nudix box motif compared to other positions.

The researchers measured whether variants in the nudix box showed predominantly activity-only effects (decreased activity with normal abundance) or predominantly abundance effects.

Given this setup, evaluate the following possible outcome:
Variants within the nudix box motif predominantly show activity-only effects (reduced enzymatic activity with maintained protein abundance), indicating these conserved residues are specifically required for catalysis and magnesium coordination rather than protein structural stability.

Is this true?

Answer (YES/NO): YES